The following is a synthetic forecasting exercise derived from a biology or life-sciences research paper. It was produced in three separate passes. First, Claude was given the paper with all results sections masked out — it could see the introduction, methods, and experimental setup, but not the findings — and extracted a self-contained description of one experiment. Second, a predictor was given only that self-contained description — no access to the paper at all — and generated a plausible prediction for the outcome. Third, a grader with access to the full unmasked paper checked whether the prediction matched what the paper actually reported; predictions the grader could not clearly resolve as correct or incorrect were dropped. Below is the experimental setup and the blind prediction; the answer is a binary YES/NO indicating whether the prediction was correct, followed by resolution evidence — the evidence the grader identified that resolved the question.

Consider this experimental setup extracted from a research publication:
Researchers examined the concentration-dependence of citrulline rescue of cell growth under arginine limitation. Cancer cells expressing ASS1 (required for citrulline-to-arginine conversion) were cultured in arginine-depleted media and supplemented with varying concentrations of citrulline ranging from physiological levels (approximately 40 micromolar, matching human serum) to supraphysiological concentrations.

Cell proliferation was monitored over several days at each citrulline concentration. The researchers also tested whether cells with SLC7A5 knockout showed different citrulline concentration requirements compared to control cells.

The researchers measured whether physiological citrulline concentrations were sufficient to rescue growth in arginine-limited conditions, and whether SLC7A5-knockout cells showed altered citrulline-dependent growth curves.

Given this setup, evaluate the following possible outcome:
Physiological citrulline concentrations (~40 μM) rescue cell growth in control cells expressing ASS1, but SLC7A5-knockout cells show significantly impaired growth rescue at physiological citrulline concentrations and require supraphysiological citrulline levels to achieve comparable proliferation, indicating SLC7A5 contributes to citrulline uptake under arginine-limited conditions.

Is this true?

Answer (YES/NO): YES